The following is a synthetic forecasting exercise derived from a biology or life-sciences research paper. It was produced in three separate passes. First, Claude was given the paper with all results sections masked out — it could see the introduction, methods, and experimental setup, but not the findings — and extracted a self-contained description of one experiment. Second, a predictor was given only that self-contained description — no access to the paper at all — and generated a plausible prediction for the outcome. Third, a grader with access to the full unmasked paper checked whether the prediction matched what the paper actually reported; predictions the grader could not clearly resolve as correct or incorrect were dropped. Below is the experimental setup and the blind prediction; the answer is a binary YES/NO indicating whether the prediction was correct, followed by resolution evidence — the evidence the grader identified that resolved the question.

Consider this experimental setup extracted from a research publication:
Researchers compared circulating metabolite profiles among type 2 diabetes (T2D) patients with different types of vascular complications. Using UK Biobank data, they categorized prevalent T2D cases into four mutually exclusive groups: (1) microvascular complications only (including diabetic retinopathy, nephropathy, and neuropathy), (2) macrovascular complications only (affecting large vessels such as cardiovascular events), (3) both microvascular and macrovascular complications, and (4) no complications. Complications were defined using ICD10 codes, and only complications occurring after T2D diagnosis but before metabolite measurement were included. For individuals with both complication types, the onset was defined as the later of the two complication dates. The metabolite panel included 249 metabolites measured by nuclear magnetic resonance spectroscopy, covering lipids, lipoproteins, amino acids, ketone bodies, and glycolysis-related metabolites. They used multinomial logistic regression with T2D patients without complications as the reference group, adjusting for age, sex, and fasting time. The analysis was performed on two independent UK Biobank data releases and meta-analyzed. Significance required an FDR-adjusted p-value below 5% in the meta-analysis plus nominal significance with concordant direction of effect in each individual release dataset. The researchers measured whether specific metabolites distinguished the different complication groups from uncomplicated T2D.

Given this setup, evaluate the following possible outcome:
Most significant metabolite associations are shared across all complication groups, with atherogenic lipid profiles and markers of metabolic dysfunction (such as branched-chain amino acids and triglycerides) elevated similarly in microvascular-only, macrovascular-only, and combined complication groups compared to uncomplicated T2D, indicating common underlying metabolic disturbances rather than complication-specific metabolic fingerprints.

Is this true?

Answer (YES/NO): NO